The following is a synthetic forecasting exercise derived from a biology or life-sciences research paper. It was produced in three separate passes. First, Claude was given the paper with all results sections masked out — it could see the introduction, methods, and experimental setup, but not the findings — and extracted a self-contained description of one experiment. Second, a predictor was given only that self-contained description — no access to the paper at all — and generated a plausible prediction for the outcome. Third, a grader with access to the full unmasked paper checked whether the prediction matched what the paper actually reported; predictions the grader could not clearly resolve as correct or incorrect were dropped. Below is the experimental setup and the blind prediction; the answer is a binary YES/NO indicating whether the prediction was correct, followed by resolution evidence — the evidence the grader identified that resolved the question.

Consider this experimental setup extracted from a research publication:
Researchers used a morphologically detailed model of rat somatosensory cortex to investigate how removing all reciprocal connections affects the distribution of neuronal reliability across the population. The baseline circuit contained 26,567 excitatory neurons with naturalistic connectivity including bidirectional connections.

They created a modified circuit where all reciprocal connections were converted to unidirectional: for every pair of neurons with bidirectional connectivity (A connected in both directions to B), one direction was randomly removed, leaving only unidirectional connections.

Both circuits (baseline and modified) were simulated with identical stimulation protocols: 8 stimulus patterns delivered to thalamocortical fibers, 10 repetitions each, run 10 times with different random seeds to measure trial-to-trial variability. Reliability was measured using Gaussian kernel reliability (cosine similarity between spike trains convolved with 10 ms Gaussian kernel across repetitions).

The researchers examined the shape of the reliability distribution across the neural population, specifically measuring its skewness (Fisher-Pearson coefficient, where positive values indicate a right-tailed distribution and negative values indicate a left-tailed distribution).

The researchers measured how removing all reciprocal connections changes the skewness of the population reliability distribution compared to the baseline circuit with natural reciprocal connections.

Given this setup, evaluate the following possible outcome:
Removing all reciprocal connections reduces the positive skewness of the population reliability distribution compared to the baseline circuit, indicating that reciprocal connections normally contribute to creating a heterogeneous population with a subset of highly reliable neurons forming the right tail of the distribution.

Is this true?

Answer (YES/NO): NO